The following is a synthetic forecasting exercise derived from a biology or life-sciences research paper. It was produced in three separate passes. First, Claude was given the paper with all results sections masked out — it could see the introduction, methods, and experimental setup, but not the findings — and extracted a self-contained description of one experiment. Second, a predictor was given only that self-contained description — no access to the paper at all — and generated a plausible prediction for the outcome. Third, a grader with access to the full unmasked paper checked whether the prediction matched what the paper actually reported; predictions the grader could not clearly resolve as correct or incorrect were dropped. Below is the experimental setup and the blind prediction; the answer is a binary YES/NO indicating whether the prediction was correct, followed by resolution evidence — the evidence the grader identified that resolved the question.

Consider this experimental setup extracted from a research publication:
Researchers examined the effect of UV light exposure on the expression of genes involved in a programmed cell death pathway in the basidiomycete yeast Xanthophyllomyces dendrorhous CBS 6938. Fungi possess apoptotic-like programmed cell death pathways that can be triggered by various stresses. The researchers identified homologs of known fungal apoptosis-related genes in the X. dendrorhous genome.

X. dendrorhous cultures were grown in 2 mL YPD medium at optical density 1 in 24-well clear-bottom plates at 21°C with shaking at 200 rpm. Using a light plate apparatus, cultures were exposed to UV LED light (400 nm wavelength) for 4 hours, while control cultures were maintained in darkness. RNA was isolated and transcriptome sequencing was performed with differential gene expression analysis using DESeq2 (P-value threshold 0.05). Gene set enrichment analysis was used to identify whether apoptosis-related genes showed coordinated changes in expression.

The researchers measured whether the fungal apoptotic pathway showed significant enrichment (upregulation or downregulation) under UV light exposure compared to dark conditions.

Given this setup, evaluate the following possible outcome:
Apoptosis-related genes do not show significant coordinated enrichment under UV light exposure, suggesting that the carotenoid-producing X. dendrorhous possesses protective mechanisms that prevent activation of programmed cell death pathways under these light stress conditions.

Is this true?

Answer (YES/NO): NO